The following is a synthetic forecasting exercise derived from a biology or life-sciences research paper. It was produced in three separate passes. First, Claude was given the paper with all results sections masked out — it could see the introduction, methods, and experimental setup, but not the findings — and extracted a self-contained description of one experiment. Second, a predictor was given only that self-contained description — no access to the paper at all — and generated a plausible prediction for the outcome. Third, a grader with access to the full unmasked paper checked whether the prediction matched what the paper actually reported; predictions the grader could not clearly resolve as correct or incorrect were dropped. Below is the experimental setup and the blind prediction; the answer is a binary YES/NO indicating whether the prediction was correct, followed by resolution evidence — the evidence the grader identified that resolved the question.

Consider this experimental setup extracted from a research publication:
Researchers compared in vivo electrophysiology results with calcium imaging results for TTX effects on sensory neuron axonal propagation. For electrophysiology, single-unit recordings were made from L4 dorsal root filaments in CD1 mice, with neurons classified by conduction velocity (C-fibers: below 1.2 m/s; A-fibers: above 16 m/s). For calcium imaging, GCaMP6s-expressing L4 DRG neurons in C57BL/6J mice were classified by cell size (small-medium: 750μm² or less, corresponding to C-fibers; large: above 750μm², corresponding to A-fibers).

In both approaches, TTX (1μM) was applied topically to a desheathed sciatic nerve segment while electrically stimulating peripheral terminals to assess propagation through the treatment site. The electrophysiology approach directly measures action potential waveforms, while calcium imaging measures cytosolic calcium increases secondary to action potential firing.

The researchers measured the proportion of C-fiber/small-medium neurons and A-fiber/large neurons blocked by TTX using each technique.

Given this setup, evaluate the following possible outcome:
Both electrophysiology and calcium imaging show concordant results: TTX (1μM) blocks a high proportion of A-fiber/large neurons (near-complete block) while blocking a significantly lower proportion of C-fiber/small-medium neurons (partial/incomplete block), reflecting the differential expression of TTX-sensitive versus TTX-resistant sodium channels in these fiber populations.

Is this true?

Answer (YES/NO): YES